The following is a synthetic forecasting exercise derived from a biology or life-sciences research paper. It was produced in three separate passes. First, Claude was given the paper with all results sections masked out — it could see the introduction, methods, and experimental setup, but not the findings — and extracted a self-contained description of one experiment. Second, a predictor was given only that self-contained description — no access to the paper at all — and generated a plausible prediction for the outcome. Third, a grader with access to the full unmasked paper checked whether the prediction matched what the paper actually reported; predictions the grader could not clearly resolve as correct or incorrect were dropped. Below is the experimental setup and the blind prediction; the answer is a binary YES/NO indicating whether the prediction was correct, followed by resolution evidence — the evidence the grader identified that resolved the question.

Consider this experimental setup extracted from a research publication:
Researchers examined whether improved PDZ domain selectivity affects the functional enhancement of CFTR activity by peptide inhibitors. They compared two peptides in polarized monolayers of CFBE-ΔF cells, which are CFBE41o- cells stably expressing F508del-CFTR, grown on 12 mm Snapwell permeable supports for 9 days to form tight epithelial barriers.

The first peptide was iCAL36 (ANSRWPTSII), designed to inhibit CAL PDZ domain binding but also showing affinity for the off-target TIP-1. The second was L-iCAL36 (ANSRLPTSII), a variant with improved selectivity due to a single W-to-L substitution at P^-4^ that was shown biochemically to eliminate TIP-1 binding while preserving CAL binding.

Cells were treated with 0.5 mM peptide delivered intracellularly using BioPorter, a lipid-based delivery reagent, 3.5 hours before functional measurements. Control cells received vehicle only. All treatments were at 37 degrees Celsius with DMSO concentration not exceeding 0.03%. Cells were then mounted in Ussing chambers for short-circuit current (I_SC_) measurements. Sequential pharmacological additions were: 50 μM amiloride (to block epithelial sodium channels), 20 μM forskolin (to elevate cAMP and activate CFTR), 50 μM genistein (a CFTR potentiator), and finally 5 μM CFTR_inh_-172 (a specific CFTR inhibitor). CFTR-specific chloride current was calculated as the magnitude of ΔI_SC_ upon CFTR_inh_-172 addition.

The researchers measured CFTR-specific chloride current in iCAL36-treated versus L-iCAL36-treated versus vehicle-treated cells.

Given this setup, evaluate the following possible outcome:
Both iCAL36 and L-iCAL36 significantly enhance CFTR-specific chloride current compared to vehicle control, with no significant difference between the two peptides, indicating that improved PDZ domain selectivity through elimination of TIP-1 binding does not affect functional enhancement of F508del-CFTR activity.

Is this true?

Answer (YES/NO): YES